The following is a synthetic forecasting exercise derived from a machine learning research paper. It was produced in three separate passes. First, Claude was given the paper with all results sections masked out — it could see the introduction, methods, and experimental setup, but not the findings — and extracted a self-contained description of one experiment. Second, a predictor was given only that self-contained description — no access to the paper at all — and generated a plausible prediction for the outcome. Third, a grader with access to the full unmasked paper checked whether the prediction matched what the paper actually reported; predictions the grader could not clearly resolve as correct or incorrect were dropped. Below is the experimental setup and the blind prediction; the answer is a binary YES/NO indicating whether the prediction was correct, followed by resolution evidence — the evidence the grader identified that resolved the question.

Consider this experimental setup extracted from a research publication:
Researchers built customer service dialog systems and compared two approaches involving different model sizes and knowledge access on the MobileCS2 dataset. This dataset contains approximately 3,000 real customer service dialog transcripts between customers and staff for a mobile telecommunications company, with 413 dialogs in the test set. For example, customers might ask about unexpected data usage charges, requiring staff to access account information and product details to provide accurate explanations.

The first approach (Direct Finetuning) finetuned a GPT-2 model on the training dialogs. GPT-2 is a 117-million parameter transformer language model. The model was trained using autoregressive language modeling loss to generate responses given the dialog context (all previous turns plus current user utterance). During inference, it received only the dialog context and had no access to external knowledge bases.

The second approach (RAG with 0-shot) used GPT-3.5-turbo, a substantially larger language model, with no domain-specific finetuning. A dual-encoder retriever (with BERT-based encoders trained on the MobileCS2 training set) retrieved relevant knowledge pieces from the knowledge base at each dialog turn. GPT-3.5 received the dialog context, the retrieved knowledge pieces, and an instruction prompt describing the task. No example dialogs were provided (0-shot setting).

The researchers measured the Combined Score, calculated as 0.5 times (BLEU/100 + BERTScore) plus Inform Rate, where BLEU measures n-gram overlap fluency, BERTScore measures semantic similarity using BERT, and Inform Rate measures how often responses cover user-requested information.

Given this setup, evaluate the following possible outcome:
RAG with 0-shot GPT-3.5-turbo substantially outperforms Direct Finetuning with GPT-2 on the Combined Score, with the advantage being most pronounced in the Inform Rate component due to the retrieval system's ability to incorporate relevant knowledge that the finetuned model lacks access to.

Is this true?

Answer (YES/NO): YES